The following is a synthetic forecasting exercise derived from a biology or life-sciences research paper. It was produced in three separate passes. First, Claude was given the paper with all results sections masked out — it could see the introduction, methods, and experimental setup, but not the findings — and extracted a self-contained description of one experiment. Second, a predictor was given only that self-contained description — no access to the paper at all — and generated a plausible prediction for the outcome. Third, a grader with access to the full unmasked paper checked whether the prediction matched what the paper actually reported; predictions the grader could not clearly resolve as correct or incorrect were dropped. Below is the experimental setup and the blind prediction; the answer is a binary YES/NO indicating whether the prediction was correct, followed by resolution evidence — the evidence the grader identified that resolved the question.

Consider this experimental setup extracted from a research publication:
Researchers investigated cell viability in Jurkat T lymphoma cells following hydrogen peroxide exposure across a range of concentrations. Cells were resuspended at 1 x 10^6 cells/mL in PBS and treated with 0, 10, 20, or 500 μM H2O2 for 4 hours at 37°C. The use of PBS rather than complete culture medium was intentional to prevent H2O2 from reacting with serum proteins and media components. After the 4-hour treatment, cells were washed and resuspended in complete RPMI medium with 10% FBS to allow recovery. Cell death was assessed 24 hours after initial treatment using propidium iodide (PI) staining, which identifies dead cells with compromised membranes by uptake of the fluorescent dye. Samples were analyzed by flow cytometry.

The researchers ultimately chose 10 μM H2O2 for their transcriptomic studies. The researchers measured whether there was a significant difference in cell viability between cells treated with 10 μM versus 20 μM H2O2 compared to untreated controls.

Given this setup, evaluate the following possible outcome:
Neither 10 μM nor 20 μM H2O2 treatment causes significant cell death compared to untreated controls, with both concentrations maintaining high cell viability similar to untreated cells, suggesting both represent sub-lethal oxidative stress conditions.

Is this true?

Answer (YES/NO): NO